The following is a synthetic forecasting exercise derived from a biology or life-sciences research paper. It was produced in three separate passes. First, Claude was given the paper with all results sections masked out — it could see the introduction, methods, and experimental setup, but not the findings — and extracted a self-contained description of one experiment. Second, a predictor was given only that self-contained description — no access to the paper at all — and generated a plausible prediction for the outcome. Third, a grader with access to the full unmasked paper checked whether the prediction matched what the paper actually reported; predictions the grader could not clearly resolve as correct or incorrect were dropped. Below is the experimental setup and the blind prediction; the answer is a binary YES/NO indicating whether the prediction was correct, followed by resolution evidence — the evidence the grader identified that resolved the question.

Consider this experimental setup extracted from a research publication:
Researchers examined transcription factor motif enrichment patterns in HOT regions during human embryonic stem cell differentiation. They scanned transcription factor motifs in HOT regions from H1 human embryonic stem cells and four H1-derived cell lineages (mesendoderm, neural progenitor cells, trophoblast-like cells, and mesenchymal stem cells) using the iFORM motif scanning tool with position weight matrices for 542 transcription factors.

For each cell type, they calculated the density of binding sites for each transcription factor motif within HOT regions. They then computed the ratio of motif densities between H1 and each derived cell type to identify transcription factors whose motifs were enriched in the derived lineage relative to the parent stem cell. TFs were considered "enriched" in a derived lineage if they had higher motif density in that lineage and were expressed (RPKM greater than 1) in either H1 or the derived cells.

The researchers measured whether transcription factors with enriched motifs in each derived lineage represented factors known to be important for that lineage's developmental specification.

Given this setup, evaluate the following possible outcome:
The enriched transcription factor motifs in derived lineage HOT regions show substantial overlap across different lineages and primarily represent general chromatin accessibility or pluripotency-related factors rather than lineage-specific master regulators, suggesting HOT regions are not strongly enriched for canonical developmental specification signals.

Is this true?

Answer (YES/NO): NO